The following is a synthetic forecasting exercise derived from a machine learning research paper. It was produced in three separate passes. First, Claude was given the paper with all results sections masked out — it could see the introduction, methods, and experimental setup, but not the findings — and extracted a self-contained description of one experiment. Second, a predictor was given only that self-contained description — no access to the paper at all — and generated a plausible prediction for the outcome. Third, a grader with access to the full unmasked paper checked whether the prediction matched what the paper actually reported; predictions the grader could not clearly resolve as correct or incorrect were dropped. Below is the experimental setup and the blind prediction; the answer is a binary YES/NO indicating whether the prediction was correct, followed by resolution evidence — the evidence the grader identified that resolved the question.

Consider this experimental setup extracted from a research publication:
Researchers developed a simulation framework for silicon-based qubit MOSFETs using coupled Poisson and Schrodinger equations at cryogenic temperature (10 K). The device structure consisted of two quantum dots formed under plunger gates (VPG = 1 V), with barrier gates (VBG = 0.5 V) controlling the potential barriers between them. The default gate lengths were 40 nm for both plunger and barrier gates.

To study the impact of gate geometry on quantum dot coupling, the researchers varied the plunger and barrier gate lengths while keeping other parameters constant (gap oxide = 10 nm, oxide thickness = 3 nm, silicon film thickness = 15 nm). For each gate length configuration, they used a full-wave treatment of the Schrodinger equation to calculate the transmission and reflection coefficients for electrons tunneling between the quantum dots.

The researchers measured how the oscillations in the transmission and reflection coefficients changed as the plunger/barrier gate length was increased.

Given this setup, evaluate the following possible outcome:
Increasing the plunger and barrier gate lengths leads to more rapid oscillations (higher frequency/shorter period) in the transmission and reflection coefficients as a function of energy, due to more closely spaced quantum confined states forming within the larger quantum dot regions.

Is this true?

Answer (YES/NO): YES